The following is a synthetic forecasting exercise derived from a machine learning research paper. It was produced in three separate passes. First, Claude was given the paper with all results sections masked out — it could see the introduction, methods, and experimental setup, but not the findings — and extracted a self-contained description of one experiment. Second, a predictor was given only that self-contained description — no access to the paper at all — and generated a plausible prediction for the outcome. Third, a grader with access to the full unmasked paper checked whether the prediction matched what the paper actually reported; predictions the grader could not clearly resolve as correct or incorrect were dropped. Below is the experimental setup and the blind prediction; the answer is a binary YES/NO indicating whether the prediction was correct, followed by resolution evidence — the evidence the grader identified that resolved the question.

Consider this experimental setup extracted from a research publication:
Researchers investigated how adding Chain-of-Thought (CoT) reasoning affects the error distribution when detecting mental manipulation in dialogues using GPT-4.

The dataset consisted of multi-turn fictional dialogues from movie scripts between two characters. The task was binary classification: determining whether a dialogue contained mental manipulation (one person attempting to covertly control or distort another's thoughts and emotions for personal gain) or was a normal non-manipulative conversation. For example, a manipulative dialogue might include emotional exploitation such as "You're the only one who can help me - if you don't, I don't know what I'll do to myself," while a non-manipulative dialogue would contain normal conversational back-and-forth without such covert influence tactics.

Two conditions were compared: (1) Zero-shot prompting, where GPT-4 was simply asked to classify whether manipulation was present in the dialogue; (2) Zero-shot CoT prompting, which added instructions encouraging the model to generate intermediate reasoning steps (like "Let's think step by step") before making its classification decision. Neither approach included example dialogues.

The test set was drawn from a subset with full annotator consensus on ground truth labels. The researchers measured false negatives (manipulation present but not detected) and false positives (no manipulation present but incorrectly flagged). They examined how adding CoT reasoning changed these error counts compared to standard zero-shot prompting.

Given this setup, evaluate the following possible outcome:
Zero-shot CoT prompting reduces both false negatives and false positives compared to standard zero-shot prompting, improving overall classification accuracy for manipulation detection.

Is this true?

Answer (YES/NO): NO